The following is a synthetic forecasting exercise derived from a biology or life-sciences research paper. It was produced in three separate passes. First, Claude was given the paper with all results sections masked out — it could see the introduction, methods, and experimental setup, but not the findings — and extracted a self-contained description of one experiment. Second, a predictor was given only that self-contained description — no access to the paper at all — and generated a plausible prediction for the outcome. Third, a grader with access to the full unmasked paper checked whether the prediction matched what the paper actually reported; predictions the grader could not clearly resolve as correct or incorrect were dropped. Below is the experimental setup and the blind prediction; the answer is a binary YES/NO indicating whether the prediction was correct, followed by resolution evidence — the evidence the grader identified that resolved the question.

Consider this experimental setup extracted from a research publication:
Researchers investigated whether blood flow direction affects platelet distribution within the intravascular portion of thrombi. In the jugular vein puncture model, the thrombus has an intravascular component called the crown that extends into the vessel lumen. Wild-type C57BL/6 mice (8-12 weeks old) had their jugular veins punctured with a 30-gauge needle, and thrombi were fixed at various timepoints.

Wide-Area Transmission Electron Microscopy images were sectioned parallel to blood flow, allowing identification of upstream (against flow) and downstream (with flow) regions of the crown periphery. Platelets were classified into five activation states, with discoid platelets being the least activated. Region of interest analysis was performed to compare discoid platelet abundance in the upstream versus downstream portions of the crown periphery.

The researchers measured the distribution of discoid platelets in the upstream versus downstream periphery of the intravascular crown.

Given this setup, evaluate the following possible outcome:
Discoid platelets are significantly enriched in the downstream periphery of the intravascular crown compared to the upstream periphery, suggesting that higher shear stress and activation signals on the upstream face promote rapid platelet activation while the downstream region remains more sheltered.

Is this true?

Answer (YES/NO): YES